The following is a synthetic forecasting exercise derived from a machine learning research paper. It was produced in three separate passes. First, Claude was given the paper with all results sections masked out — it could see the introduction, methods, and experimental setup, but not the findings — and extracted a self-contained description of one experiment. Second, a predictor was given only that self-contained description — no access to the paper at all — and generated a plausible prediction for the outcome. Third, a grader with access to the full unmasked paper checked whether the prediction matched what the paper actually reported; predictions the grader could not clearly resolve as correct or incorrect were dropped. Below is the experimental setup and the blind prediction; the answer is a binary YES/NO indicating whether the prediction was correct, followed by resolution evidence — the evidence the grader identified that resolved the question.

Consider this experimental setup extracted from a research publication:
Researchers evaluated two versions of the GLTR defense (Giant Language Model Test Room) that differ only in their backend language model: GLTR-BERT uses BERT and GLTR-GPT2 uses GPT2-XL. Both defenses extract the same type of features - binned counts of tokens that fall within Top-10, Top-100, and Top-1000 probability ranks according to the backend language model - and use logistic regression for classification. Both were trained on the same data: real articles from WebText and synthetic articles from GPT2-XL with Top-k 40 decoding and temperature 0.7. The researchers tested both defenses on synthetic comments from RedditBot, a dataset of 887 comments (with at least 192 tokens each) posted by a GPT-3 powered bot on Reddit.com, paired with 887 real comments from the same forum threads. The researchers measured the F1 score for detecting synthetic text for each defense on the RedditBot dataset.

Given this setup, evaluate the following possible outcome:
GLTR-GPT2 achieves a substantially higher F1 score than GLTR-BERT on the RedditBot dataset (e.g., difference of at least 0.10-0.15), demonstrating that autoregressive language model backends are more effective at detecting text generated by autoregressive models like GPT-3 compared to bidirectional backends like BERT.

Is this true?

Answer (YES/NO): NO